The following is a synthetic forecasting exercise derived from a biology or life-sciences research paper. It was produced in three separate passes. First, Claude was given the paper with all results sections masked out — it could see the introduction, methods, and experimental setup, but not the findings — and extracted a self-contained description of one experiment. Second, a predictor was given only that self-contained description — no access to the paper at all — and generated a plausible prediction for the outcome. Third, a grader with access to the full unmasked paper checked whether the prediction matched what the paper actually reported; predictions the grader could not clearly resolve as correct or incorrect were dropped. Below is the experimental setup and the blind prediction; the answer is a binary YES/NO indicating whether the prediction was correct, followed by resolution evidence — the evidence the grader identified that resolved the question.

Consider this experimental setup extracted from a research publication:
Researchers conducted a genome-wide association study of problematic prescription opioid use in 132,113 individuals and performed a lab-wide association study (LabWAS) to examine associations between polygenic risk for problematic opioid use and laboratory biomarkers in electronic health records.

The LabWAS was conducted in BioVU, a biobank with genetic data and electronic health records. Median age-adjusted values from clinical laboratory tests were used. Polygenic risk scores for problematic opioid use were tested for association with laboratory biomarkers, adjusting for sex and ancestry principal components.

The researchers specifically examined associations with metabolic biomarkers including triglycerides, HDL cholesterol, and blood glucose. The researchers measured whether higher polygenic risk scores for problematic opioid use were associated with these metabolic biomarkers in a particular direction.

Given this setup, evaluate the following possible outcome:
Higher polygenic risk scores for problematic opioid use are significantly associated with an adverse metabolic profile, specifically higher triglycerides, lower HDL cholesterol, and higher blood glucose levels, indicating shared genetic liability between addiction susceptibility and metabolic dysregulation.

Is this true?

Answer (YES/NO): YES